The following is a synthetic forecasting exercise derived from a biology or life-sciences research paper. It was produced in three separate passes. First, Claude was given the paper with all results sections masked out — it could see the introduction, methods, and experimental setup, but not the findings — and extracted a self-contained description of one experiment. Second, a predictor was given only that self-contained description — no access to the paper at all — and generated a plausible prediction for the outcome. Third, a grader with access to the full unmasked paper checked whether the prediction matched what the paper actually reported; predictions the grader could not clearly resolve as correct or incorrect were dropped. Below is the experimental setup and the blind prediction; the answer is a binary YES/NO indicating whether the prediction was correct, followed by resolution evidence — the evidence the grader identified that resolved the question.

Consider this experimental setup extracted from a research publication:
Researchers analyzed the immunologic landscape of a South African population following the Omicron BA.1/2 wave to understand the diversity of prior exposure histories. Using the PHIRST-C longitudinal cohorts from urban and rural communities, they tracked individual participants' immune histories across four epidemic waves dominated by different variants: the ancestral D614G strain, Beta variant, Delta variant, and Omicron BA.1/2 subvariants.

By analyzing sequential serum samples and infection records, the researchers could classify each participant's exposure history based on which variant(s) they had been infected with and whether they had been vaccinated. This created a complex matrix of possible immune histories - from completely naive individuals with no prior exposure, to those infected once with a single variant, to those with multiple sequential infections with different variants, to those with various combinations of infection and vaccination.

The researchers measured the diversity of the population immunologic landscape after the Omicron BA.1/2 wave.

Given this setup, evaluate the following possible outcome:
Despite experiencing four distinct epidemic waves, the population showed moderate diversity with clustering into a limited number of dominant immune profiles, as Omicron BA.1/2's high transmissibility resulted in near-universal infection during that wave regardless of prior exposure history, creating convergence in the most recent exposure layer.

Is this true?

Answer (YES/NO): NO